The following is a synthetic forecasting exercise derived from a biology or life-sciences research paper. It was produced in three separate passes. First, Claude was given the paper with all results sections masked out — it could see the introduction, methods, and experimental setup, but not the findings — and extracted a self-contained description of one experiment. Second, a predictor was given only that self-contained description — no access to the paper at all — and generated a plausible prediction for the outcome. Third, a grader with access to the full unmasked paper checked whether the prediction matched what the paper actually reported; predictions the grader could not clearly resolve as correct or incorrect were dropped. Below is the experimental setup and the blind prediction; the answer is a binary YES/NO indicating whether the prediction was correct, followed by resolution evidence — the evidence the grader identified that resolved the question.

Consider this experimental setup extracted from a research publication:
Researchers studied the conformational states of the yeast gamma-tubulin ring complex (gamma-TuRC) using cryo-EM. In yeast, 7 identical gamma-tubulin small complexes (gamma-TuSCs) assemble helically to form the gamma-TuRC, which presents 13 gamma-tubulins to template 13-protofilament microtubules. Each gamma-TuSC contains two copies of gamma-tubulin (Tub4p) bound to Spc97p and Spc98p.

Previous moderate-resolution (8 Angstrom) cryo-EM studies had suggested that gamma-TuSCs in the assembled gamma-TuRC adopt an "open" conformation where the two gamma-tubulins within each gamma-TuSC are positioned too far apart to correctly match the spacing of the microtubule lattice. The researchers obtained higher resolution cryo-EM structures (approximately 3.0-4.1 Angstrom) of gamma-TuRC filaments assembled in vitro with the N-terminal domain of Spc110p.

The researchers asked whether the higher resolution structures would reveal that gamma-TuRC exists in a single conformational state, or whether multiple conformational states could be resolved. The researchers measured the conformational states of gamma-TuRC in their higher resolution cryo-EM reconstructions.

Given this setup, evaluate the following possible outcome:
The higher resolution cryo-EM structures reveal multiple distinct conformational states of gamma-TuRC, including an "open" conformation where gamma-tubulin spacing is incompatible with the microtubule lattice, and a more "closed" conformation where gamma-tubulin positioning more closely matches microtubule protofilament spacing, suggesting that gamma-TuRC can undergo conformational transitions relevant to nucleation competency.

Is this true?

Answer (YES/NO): YES